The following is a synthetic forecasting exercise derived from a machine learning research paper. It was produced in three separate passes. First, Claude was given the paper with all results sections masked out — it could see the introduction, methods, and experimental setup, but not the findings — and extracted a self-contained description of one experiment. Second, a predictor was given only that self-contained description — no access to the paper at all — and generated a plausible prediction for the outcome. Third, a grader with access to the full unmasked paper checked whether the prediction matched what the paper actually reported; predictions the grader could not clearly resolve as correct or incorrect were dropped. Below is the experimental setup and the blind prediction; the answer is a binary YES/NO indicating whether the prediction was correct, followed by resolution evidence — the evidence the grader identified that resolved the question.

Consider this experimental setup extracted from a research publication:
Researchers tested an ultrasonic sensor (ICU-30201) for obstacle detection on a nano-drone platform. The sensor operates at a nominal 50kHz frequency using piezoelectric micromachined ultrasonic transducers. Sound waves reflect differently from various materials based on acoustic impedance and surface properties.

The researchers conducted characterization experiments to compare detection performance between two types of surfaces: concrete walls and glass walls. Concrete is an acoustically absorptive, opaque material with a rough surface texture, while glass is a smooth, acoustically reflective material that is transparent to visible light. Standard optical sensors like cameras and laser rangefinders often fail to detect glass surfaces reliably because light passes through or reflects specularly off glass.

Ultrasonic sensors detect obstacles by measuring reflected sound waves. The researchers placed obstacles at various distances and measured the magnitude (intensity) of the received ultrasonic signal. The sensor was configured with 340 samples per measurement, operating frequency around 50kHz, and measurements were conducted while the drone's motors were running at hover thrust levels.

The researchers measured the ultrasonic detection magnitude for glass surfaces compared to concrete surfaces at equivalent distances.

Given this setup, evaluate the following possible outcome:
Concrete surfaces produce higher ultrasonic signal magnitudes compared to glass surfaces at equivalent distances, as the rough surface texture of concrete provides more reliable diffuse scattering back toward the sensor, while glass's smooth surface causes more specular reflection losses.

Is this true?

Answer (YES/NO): NO